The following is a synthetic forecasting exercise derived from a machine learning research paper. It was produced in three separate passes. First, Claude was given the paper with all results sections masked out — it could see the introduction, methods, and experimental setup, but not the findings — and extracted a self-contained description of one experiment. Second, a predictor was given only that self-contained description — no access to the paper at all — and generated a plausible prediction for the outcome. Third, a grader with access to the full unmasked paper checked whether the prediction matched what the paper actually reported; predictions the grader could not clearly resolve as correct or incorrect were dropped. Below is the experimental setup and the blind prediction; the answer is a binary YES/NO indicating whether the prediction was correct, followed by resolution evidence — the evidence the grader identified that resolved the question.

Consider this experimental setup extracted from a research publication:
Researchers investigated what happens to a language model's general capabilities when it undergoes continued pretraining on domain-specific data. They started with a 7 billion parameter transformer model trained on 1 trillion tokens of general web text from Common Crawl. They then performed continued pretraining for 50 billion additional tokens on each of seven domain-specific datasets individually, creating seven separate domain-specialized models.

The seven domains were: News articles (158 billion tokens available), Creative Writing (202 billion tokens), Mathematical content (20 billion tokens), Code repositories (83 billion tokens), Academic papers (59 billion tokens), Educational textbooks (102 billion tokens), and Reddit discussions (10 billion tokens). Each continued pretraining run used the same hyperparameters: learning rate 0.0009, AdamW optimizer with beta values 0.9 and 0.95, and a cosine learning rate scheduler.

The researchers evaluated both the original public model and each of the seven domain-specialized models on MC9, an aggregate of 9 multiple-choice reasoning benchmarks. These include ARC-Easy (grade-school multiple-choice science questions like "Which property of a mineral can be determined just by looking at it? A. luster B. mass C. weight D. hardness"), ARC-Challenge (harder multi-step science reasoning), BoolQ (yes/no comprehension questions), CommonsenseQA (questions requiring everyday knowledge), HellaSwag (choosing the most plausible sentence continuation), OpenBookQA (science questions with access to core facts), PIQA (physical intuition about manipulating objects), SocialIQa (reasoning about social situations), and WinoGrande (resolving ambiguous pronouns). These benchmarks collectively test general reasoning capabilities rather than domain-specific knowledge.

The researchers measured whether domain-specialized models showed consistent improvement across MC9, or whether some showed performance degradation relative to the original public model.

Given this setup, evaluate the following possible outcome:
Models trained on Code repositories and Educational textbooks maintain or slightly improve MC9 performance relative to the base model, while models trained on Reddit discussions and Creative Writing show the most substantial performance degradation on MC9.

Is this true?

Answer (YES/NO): NO